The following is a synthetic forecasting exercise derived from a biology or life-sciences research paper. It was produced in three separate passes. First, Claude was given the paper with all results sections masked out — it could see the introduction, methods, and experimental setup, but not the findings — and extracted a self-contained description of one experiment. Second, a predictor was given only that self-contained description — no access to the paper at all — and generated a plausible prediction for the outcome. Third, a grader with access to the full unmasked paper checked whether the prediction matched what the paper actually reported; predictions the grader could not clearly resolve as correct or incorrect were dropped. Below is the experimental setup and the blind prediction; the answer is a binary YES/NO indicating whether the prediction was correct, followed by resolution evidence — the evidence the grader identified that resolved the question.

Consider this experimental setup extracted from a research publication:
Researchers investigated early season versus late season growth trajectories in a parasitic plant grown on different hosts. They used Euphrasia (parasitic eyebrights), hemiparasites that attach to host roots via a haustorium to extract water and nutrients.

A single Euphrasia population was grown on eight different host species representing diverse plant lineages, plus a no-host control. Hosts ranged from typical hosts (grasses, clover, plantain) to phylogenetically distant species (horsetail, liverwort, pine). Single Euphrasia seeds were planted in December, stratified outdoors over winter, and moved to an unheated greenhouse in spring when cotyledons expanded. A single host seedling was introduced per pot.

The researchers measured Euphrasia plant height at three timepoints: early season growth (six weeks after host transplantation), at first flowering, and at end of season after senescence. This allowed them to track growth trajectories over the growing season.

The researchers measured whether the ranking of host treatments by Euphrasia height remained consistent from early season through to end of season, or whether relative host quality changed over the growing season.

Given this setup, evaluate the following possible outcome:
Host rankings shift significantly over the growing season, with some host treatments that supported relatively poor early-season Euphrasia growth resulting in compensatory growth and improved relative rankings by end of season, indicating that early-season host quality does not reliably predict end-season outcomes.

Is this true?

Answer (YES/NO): YES